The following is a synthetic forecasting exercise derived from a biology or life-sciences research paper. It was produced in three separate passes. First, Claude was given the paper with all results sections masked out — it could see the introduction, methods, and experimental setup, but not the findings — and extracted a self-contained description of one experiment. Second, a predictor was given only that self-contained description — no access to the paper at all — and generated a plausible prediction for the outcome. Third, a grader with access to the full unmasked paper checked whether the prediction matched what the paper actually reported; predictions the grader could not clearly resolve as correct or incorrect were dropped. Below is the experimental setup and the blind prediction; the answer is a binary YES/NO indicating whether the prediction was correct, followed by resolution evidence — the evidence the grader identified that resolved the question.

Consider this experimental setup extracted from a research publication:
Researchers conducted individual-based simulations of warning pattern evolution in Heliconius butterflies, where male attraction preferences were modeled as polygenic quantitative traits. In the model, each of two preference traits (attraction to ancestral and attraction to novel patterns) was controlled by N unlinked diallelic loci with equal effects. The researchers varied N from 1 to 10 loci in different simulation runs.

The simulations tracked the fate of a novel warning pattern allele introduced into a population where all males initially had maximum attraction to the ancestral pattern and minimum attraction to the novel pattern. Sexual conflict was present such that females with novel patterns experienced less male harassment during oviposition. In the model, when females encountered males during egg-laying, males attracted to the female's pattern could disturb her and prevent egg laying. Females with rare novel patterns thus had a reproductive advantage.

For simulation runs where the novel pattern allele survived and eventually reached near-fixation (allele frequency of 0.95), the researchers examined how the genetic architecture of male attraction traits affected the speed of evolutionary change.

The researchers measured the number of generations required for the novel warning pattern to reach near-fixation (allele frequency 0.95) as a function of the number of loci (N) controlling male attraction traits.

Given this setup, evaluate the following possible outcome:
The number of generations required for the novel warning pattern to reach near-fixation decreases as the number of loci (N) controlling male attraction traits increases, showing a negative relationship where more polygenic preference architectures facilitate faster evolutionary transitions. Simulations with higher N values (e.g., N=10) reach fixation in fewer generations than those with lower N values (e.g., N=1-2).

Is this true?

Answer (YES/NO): YES